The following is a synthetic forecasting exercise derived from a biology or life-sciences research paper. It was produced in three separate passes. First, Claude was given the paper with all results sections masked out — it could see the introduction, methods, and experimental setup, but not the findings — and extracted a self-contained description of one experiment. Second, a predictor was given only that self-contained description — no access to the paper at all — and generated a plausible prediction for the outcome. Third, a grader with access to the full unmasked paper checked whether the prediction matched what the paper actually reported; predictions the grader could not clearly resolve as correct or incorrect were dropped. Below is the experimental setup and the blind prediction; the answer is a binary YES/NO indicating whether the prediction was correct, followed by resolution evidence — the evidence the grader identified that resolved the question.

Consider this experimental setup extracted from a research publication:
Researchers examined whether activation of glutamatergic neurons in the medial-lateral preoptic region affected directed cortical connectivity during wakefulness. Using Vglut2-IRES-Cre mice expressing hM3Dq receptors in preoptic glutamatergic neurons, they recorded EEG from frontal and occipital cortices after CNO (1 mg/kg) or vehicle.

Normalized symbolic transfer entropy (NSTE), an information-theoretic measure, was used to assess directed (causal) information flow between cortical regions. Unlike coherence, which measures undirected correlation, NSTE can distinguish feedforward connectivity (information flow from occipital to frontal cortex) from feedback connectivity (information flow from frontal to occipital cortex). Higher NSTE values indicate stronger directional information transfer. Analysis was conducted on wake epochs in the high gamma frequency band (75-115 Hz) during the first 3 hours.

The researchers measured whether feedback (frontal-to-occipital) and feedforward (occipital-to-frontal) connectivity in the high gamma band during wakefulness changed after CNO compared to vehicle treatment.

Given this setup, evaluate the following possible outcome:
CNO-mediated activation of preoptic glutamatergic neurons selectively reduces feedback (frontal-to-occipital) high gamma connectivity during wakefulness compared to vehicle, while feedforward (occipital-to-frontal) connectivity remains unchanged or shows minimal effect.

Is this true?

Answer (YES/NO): NO